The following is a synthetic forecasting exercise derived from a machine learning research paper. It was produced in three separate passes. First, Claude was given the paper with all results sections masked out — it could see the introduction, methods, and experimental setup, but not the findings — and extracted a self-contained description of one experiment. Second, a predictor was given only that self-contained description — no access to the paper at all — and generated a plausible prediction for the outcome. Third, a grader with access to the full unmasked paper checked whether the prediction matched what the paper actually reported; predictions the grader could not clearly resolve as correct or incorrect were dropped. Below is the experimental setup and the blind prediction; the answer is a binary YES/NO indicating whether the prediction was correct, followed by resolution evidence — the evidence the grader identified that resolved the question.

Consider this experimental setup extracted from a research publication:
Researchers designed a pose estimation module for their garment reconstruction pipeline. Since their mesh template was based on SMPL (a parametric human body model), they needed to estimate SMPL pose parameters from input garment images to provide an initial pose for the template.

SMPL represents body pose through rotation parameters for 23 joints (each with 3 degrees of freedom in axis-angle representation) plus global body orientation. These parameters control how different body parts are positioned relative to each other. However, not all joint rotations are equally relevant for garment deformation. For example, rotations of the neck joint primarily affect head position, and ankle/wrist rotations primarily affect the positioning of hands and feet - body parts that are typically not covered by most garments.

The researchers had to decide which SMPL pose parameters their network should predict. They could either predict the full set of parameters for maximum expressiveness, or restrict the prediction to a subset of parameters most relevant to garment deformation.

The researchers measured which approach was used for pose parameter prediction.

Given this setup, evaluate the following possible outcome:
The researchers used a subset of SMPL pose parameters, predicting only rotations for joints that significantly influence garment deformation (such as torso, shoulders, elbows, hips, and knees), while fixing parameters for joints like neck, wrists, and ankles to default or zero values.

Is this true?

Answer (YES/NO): YES